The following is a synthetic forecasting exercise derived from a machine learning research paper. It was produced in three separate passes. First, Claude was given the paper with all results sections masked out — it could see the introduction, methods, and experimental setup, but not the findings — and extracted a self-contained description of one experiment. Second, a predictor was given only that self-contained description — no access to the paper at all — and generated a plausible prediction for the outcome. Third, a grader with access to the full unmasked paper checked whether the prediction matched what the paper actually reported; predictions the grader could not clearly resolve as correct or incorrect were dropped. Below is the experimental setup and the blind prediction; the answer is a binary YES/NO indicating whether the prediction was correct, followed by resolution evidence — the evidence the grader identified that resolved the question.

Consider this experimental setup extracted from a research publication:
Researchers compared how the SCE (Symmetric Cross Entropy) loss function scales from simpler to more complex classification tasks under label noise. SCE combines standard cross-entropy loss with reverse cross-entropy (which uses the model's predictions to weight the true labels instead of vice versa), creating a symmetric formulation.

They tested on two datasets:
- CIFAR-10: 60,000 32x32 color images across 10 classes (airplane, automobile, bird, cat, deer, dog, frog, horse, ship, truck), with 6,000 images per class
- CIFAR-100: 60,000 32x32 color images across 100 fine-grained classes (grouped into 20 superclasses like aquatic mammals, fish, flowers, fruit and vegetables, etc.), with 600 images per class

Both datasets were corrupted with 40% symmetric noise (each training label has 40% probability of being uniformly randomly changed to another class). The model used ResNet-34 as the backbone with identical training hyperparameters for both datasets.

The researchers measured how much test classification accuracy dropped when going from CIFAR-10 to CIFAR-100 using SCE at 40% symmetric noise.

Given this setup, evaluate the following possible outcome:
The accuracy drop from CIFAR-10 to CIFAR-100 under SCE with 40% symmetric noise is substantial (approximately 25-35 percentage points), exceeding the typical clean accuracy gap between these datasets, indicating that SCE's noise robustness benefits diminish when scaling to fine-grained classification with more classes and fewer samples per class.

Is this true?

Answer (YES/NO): NO